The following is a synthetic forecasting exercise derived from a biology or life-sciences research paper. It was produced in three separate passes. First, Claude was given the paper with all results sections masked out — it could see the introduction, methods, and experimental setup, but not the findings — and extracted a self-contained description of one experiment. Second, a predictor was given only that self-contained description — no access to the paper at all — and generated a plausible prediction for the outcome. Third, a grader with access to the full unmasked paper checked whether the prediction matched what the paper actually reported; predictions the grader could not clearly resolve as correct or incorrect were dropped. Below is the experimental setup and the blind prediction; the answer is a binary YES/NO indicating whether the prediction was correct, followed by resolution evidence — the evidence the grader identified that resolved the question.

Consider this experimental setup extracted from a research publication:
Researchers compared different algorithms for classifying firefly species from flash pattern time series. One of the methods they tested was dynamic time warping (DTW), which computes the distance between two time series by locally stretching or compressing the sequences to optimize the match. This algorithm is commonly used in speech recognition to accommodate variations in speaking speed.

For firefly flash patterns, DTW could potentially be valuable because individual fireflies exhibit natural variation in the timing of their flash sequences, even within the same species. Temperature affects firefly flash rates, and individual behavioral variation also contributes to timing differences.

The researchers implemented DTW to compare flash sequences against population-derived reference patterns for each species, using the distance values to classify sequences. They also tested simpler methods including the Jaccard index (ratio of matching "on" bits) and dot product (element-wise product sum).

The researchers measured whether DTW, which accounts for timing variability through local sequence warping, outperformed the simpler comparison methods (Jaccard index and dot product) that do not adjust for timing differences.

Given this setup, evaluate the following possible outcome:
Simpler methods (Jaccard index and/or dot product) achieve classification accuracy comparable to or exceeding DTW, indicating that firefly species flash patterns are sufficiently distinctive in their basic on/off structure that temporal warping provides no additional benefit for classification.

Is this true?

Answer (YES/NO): NO